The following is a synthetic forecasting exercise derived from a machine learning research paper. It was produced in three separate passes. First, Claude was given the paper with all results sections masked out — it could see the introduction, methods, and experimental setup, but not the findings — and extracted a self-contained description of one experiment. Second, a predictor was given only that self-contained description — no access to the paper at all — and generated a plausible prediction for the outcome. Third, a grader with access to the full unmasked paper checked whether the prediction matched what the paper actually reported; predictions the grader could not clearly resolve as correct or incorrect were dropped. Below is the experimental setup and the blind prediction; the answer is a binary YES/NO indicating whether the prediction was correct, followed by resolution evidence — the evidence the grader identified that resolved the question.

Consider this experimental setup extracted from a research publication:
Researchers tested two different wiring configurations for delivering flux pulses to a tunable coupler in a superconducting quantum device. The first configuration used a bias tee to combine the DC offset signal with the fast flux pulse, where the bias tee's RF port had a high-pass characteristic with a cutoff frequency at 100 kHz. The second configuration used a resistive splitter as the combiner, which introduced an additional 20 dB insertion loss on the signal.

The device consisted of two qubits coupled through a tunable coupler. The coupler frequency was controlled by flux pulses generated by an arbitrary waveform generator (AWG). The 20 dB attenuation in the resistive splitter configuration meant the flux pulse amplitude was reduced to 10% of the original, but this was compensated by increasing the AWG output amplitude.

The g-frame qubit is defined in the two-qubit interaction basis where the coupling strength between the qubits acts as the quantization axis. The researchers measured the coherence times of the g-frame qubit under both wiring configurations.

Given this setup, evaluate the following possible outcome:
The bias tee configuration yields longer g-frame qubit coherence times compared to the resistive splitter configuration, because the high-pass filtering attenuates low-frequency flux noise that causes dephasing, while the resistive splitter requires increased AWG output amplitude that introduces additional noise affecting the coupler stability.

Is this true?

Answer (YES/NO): NO